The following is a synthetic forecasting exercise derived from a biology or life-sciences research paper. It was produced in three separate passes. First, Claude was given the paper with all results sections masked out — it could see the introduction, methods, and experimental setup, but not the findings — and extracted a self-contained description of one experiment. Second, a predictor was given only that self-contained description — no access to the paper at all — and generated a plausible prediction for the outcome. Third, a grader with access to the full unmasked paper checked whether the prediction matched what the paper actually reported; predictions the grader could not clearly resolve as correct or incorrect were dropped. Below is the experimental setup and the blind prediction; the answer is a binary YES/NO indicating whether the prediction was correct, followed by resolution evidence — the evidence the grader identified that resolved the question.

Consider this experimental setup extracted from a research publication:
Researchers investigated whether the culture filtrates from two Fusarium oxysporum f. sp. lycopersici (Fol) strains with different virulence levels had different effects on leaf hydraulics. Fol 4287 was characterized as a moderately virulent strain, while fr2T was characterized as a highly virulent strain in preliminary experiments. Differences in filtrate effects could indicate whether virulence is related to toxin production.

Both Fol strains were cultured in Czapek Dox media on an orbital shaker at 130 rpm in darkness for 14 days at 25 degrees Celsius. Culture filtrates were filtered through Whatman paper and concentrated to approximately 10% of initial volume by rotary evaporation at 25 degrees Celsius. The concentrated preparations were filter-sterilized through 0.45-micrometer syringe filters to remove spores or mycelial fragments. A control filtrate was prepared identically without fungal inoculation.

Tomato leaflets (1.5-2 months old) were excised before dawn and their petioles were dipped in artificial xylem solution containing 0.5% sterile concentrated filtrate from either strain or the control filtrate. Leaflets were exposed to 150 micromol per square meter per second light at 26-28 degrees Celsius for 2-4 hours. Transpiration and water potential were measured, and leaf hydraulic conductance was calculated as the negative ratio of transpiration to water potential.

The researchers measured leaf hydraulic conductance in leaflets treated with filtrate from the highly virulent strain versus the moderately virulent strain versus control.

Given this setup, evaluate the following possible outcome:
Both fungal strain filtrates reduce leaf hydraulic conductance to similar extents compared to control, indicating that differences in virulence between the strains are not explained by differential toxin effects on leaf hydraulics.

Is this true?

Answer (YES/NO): NO